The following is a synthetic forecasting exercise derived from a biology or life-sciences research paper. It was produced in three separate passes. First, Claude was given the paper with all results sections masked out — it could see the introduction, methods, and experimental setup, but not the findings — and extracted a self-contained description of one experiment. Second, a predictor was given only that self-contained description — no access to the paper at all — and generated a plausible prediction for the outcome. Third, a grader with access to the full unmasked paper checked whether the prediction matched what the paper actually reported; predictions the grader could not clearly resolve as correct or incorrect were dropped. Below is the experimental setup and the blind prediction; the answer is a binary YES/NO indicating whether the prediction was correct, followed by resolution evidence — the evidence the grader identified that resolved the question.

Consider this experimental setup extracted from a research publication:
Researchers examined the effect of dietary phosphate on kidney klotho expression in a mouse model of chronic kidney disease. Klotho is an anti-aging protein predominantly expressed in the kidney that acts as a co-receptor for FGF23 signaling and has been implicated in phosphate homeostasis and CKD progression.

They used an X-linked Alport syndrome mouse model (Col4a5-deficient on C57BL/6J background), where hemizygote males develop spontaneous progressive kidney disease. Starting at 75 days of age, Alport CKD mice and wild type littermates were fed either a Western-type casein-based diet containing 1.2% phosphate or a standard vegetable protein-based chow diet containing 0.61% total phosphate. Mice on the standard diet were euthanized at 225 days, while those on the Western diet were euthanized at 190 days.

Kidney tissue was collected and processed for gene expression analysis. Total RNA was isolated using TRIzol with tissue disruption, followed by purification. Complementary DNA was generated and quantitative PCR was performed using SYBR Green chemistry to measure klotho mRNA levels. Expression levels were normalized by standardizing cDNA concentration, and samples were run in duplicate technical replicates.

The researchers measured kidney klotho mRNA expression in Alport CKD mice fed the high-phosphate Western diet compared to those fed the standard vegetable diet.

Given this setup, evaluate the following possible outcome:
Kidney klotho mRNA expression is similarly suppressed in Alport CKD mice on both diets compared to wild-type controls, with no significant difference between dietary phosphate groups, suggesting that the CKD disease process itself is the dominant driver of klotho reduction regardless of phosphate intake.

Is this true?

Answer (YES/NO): YES